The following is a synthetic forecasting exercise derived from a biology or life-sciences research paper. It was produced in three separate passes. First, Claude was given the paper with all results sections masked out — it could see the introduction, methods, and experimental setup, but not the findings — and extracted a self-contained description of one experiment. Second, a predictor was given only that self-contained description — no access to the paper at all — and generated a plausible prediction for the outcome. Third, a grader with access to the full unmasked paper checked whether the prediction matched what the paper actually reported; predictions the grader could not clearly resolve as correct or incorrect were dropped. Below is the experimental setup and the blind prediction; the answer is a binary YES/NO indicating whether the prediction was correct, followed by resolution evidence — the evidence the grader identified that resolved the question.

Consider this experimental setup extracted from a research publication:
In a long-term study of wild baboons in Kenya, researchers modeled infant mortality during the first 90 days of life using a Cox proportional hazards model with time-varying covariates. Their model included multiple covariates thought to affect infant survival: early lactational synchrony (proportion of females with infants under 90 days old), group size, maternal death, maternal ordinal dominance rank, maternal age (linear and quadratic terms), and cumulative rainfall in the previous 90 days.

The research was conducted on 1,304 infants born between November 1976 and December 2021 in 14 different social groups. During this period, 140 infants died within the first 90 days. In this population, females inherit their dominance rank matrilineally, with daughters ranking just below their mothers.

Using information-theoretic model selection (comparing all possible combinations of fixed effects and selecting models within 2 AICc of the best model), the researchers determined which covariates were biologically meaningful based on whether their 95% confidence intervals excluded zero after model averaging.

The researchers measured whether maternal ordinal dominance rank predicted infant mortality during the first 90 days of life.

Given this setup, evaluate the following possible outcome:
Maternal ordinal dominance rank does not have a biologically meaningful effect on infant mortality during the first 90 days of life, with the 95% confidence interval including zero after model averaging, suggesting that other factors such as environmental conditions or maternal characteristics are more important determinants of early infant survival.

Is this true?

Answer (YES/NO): YES